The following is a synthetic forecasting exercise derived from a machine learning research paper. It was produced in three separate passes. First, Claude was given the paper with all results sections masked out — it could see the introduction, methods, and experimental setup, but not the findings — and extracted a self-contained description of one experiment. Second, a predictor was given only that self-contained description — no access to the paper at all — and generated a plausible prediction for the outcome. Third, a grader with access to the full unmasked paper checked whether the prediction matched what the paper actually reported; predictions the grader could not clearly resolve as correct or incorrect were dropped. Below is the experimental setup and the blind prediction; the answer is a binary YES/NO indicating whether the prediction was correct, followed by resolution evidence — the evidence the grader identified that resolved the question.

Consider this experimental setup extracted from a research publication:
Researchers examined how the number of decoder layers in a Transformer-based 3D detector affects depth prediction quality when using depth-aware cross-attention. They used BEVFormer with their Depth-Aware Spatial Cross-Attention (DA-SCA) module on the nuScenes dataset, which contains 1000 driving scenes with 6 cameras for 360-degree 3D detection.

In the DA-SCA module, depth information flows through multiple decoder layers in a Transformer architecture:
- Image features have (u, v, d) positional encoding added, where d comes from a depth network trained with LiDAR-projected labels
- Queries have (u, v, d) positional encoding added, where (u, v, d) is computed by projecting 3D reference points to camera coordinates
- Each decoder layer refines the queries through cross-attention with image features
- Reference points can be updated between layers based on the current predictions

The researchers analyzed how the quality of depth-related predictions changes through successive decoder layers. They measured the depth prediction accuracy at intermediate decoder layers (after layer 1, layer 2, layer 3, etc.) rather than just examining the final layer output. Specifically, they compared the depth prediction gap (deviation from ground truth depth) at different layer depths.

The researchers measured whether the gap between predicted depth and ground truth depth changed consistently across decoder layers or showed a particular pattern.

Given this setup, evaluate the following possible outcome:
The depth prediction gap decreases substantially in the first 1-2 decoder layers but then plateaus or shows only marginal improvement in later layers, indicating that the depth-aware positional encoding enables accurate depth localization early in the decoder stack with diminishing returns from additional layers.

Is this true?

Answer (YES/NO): NO